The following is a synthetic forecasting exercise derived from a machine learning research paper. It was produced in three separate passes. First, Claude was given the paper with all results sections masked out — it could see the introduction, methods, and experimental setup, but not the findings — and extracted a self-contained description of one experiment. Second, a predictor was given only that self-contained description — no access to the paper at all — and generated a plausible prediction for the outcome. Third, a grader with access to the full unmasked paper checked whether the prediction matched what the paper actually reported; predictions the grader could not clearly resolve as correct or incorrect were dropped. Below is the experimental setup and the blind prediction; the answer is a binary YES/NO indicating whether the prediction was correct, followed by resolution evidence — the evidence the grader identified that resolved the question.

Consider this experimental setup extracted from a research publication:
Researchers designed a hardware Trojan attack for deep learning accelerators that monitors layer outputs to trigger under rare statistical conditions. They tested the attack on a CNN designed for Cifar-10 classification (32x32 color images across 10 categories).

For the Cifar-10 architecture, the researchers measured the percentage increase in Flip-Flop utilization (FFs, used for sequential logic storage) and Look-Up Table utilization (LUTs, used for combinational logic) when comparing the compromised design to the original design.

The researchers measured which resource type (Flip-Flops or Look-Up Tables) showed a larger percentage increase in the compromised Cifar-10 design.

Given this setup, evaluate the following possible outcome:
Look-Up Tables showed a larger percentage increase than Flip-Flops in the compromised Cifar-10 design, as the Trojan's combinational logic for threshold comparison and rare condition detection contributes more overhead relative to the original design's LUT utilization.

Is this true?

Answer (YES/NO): YES